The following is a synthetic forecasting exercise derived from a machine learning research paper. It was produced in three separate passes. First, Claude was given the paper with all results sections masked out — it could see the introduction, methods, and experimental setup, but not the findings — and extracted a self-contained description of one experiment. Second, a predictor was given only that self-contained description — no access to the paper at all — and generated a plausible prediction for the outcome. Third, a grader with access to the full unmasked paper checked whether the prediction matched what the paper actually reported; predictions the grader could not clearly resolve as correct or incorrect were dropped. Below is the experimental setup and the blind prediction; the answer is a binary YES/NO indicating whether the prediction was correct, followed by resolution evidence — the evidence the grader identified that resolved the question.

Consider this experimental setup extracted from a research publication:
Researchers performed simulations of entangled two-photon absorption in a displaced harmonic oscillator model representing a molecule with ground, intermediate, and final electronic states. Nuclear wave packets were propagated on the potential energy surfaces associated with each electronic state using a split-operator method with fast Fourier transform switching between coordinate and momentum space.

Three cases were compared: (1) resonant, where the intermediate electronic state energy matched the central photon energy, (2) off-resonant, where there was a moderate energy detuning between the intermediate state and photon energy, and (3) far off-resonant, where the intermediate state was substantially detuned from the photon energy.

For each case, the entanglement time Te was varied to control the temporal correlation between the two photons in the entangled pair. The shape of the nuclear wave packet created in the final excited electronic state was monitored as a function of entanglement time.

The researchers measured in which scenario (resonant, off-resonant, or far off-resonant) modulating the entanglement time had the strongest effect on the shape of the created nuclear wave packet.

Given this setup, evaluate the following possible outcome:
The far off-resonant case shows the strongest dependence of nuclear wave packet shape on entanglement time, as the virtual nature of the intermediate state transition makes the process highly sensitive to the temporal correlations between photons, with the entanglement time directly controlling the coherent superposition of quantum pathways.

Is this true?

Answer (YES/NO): NO